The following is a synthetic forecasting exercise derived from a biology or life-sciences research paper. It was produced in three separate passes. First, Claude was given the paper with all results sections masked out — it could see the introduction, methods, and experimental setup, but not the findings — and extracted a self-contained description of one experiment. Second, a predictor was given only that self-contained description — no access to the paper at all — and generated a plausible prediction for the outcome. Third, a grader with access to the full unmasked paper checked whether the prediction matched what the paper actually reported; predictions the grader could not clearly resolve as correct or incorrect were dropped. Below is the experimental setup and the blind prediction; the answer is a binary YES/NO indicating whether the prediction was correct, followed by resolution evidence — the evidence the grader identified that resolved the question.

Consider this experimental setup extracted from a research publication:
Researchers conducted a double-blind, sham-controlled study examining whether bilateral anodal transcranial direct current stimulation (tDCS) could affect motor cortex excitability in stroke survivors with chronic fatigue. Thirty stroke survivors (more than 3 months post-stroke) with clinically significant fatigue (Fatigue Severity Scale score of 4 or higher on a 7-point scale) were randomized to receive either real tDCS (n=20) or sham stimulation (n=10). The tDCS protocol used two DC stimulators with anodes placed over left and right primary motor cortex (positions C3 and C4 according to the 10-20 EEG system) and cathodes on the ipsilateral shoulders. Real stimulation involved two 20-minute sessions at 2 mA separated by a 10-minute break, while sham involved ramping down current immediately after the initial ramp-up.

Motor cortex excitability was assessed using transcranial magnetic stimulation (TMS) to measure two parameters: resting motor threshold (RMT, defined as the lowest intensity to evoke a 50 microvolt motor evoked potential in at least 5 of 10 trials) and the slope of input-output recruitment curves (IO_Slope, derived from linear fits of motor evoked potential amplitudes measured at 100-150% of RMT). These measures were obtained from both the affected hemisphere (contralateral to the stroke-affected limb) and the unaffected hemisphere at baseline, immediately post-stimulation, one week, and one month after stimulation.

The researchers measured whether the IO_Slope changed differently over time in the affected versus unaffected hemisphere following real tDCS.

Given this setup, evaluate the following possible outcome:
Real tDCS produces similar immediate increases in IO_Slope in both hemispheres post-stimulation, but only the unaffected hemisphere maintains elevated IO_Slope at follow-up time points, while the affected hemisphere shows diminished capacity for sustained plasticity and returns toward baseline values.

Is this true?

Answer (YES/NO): NO